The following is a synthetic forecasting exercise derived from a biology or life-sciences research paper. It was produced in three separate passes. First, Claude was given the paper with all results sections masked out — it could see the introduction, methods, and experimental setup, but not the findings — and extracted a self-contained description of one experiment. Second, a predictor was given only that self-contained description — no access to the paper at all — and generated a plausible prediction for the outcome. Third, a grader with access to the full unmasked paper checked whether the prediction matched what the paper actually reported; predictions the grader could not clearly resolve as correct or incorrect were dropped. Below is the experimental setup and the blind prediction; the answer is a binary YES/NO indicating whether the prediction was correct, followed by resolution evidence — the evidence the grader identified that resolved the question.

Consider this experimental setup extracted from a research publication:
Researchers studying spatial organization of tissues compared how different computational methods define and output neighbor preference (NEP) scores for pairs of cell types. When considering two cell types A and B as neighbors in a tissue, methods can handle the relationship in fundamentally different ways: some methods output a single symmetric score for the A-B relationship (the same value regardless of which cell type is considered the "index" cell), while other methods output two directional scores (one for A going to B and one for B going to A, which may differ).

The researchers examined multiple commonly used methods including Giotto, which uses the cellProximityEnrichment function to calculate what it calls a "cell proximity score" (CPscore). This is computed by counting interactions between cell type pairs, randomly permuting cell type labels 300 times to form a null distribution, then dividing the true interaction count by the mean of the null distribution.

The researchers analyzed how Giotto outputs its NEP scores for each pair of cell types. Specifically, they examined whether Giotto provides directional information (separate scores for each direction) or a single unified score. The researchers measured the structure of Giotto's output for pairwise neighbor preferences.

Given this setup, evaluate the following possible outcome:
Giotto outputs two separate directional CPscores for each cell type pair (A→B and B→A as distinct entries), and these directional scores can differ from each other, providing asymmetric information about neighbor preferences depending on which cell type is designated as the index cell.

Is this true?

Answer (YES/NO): NO